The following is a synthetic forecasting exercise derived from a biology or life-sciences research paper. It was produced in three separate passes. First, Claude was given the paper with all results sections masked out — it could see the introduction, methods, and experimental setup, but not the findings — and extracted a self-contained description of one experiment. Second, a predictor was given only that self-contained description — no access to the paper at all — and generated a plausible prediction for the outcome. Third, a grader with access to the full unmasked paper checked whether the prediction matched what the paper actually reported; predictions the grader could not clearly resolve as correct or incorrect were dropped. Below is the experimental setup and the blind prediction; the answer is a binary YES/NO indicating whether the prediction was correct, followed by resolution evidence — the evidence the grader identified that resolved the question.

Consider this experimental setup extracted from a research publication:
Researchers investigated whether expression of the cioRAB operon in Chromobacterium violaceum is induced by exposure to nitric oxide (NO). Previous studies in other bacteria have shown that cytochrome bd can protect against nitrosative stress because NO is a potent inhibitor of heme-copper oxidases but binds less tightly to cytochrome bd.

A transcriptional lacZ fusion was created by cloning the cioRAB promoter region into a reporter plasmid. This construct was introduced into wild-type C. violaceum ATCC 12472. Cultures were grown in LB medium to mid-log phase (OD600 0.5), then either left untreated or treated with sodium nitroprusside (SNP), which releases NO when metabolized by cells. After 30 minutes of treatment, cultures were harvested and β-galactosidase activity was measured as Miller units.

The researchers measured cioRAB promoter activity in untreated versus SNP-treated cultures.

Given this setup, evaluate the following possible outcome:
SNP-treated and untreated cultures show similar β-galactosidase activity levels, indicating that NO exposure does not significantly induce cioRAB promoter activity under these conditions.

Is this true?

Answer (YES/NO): YES